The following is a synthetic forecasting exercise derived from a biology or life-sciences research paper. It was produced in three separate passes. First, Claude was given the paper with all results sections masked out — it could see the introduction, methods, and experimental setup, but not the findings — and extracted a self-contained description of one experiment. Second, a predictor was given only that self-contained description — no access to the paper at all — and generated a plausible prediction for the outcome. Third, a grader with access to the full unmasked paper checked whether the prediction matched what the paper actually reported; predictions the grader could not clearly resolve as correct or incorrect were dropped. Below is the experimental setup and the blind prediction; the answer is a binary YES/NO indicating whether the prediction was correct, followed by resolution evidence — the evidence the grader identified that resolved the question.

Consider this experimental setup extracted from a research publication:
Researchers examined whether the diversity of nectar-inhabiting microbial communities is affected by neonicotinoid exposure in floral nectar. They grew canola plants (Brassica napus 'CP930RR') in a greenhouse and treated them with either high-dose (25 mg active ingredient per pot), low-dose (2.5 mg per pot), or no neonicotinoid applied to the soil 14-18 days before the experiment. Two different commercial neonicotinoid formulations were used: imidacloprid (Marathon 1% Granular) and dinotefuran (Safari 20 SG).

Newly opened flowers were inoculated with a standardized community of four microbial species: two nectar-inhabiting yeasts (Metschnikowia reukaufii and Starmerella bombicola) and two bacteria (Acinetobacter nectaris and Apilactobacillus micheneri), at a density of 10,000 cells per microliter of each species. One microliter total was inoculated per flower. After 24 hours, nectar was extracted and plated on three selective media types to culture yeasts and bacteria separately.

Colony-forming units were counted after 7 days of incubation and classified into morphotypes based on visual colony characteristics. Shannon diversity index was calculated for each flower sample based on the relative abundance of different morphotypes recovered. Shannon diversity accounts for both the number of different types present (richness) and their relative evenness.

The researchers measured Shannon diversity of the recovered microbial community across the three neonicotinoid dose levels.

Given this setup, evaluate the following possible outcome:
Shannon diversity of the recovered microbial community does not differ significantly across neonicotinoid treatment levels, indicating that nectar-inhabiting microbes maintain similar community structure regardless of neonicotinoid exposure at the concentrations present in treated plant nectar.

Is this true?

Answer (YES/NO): YES